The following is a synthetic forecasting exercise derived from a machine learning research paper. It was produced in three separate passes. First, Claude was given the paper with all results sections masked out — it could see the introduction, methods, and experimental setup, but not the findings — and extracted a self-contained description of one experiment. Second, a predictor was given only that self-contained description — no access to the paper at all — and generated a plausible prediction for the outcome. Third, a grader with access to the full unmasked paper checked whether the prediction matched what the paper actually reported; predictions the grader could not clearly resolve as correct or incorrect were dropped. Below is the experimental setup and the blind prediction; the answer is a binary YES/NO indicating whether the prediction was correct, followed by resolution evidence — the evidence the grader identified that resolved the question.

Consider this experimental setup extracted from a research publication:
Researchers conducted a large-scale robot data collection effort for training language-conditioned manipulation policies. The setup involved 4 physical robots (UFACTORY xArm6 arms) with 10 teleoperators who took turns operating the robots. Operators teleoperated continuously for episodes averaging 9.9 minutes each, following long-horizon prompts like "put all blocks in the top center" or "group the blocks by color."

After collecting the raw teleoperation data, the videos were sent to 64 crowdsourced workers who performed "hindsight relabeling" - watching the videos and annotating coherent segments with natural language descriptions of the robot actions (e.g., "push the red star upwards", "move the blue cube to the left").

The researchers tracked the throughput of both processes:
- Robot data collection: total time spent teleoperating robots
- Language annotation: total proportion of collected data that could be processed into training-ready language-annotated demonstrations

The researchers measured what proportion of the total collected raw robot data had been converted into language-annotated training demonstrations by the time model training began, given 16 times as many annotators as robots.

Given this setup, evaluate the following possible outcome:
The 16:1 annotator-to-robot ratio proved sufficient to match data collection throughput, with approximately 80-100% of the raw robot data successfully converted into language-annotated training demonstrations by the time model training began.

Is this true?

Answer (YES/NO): NO